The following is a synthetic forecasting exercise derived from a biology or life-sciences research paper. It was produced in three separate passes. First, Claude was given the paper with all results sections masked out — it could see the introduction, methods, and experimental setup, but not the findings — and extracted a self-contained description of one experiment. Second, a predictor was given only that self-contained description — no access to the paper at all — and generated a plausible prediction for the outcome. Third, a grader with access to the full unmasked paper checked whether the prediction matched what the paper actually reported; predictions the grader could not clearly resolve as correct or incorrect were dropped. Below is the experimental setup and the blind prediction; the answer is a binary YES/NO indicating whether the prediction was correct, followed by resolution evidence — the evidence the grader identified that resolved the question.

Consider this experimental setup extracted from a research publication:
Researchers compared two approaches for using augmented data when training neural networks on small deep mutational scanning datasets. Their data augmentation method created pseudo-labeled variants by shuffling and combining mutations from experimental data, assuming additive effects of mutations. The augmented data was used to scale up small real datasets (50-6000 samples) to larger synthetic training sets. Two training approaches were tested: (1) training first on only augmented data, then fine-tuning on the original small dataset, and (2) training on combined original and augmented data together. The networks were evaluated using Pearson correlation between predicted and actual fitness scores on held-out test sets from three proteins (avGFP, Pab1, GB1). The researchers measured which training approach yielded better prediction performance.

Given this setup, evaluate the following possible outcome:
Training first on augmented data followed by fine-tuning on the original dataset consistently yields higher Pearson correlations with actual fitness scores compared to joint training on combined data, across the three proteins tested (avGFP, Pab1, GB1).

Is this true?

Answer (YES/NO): NO